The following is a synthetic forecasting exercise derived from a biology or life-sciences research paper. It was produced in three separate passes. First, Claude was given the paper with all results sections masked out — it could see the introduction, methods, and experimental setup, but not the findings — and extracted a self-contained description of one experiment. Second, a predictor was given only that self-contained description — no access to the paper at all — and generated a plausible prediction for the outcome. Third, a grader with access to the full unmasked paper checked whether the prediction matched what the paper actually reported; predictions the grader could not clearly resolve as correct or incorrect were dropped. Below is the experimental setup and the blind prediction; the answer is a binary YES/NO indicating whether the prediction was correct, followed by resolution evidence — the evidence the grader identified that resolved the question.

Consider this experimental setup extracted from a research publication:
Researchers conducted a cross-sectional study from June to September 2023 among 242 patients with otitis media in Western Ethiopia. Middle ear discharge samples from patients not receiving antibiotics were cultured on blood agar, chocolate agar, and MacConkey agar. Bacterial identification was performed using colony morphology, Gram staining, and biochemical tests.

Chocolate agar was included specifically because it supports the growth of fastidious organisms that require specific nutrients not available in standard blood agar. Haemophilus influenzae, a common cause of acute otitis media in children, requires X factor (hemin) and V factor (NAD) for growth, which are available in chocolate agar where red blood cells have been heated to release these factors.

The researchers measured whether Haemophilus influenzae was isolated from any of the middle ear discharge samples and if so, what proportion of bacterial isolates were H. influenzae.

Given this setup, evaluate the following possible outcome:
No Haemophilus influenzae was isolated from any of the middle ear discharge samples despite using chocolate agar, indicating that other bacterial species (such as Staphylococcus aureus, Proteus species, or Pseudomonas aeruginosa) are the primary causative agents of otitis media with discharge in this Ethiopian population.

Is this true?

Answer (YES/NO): YES